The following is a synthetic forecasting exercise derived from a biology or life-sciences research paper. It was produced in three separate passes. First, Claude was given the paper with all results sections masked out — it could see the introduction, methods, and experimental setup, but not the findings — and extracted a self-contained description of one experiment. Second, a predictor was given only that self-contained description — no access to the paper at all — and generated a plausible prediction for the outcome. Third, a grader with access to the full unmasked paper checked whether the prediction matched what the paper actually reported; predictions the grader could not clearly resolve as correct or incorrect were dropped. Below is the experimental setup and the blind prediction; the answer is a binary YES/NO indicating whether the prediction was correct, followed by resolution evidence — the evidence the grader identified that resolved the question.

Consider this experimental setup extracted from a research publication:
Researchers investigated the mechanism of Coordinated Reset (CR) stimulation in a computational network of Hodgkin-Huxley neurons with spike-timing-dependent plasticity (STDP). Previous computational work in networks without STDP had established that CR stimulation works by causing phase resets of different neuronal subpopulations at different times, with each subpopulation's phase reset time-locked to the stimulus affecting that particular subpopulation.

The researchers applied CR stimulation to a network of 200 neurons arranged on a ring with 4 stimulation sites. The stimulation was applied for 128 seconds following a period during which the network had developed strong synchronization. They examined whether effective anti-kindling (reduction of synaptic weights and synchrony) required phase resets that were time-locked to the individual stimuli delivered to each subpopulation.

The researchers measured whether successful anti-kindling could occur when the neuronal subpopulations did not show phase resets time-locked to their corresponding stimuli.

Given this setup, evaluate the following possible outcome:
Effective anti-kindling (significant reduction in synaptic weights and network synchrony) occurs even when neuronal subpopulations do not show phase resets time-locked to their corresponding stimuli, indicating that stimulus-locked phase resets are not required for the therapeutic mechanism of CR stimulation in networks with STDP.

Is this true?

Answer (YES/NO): YES